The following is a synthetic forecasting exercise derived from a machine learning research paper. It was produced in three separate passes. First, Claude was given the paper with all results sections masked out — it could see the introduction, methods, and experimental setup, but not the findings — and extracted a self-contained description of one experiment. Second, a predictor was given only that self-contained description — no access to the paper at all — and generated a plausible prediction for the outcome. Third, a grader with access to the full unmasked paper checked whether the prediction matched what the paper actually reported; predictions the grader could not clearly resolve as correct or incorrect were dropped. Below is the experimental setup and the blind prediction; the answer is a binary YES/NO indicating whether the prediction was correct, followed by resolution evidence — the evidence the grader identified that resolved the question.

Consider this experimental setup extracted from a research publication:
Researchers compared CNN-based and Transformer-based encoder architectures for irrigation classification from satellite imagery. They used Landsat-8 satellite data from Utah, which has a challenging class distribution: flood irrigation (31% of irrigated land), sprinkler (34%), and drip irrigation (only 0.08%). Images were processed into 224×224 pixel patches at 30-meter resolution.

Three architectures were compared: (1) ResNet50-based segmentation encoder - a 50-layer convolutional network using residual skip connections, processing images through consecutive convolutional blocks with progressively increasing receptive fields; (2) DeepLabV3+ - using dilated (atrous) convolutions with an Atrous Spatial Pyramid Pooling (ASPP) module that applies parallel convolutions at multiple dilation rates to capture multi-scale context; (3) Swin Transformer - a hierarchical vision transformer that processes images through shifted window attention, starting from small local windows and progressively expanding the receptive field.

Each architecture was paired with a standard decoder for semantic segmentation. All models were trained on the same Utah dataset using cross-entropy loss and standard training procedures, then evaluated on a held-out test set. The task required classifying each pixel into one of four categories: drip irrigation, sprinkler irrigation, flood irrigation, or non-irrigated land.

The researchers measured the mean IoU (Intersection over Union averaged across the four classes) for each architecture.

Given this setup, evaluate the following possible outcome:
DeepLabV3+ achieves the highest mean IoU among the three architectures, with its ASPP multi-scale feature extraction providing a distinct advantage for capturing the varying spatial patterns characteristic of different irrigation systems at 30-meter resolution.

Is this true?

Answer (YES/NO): NO